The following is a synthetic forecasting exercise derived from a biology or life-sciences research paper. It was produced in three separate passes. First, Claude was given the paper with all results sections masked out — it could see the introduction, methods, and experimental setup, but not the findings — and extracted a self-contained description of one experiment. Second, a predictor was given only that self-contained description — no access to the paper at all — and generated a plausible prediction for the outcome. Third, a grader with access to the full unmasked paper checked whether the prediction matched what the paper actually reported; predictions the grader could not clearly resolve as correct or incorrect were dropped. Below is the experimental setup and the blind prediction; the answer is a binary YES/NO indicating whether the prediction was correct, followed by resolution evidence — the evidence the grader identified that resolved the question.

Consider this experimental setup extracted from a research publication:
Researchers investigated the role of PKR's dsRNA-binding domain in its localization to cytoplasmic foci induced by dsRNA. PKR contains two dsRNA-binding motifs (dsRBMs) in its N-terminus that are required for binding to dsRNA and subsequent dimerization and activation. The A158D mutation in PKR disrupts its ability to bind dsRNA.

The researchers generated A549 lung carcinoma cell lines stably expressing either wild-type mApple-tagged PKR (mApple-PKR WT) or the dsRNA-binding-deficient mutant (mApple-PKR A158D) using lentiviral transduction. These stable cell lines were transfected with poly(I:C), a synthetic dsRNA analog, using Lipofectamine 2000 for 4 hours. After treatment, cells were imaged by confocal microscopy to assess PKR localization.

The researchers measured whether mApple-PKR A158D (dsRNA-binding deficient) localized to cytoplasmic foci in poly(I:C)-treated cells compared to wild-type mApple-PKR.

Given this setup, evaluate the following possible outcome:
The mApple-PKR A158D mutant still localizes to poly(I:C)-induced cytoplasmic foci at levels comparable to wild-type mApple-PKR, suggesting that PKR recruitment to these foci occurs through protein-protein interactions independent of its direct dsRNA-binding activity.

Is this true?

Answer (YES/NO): NO